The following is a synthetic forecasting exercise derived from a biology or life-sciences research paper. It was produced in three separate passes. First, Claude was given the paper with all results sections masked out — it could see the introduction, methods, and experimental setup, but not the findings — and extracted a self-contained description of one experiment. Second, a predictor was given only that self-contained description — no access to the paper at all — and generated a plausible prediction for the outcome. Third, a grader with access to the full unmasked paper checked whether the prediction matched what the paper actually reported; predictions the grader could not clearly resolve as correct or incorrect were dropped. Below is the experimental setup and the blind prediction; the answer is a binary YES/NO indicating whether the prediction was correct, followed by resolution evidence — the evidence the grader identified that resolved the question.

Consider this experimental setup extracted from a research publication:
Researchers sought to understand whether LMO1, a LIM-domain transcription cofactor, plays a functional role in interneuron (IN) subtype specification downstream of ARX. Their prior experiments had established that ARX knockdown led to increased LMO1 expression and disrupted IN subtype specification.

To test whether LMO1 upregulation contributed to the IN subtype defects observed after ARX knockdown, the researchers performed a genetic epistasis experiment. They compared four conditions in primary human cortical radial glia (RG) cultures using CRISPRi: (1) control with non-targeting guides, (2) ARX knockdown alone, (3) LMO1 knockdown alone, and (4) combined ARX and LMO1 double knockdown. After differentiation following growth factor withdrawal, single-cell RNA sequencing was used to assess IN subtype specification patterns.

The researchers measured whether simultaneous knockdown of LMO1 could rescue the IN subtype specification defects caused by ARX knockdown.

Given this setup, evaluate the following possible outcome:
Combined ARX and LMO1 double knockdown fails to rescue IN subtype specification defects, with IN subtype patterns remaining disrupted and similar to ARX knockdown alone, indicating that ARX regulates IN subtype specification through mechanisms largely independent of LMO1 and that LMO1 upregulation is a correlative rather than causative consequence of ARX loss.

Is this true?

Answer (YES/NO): NO